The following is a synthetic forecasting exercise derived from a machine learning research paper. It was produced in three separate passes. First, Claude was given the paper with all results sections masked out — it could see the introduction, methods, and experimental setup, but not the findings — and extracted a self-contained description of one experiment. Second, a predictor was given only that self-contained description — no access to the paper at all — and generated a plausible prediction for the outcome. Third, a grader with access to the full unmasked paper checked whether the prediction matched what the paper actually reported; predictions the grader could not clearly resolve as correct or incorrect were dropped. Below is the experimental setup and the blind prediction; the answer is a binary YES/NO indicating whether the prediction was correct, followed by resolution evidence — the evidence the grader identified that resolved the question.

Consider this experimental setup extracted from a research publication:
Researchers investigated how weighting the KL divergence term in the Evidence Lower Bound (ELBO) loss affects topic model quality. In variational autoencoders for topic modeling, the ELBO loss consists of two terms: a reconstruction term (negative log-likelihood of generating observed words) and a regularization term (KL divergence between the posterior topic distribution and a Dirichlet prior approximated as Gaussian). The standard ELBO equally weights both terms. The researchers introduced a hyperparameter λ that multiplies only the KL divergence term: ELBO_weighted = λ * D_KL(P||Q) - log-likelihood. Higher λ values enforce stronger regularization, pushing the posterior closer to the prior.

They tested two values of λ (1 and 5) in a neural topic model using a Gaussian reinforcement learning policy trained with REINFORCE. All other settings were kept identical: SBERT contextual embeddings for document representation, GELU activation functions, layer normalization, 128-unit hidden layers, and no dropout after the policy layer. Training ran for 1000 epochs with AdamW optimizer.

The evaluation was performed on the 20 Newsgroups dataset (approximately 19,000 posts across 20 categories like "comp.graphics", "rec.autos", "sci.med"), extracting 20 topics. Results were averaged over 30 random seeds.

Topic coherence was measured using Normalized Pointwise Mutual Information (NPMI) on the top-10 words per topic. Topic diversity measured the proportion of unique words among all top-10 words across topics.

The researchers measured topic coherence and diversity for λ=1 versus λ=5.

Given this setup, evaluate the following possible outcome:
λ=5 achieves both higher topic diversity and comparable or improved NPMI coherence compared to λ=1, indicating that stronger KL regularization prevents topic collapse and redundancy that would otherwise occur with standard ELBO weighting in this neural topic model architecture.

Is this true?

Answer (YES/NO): YES